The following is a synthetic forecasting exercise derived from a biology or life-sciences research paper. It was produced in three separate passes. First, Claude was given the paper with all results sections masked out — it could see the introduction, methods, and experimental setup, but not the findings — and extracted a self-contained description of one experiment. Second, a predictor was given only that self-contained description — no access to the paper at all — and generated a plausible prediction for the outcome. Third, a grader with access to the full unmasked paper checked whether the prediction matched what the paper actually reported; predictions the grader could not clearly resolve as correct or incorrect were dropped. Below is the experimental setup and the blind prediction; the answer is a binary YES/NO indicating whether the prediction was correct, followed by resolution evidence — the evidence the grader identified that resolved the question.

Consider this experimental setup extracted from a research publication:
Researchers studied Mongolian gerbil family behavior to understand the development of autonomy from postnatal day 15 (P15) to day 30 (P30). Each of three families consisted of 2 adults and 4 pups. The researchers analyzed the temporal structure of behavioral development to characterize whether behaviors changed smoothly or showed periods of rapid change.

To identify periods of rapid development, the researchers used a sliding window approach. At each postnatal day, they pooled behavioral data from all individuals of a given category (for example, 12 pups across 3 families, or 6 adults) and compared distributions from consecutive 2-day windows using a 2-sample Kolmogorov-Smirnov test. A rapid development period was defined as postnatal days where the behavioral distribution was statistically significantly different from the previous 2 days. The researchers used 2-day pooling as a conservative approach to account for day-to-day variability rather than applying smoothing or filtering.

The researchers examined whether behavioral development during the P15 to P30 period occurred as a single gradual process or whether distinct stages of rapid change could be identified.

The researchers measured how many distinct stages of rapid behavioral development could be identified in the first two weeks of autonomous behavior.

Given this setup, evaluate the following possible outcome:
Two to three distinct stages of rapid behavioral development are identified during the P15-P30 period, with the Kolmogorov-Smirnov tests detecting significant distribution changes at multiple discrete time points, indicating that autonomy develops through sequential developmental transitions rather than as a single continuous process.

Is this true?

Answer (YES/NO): YES